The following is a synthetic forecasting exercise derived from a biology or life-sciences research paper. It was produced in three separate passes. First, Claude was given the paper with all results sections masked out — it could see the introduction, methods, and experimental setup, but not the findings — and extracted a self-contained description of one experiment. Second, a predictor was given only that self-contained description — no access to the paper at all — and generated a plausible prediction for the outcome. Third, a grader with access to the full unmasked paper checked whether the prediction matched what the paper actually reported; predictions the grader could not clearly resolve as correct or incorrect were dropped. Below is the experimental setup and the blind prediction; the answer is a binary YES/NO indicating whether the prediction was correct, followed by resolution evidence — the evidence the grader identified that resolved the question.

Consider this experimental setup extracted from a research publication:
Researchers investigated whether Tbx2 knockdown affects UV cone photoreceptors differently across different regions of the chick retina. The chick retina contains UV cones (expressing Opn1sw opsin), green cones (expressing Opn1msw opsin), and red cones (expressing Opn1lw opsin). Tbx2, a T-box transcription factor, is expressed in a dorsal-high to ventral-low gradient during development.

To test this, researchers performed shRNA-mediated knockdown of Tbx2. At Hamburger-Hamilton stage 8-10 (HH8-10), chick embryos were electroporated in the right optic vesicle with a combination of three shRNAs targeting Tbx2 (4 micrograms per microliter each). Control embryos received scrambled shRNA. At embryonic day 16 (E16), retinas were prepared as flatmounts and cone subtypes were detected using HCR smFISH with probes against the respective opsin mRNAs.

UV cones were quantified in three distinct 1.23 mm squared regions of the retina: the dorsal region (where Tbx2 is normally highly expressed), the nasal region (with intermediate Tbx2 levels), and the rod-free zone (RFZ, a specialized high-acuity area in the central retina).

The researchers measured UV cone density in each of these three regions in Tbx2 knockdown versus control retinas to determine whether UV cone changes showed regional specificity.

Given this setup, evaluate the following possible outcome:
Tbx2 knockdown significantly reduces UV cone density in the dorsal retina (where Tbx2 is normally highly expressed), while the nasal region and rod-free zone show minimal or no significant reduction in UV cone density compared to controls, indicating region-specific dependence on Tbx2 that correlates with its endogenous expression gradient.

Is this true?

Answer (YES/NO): NO